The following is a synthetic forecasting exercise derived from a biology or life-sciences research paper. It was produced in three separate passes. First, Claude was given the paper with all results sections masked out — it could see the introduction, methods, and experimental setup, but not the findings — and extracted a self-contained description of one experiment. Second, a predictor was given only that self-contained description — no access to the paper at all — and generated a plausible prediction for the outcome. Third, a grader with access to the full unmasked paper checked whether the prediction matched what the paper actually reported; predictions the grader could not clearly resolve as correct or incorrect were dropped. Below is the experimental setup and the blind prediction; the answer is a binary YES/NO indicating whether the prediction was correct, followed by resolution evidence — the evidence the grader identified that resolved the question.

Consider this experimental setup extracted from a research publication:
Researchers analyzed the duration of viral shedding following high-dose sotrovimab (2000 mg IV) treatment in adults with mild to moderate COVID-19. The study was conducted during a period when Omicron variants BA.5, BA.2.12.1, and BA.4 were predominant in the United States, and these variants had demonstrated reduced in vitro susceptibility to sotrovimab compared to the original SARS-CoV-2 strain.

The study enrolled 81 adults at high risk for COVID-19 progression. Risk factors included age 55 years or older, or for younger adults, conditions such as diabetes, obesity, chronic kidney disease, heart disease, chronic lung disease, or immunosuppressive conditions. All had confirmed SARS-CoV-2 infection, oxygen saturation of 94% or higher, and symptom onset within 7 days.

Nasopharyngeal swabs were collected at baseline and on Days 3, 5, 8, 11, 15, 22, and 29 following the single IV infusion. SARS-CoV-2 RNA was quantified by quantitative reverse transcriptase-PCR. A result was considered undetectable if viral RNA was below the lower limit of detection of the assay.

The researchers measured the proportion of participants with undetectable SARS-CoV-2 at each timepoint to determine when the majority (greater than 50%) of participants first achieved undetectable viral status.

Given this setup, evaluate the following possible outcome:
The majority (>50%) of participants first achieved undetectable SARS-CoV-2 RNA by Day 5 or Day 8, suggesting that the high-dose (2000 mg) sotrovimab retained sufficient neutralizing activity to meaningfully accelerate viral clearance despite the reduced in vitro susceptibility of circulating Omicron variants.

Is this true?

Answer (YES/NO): NO